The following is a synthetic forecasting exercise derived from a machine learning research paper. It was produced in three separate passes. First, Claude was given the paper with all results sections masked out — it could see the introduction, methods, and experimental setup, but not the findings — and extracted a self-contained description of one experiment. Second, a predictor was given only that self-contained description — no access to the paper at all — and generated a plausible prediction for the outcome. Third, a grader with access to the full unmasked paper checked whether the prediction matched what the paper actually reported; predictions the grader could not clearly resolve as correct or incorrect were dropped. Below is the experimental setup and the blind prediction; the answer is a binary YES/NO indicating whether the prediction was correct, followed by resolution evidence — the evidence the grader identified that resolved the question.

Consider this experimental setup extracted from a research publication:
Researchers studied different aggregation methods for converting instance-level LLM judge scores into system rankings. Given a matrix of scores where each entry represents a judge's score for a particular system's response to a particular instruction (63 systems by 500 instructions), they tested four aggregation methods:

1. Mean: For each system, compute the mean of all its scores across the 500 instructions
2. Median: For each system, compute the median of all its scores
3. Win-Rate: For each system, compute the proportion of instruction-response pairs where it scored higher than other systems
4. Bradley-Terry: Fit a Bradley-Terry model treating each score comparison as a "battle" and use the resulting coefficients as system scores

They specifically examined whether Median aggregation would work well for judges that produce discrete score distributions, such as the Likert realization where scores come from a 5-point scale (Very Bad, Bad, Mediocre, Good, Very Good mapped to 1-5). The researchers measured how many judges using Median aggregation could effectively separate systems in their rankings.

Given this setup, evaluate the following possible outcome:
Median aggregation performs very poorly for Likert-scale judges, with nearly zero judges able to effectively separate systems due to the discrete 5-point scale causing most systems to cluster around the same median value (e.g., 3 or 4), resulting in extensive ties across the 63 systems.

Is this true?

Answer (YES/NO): YES